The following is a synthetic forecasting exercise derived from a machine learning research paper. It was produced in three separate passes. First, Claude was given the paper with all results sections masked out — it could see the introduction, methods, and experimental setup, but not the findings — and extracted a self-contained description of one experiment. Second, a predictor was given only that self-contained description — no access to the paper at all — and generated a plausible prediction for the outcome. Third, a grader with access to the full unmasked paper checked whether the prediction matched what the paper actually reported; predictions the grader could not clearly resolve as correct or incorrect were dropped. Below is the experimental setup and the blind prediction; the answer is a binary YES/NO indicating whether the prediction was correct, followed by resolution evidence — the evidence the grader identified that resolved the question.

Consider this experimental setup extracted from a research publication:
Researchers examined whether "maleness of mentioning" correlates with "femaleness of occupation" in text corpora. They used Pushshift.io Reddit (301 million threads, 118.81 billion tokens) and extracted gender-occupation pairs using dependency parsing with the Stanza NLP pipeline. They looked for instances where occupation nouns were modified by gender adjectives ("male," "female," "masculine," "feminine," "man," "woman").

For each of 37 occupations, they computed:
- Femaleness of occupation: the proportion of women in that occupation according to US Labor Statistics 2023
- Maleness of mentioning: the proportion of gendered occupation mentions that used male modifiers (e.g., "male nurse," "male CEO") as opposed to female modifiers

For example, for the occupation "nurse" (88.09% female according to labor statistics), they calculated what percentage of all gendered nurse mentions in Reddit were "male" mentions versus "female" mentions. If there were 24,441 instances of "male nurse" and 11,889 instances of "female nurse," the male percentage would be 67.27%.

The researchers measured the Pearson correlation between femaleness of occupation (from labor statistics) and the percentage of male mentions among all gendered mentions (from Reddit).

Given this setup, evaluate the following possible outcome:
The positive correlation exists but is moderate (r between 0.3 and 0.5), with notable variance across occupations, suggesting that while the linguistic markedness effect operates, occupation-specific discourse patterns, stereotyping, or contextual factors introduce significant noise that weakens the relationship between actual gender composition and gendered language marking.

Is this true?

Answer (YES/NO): YES